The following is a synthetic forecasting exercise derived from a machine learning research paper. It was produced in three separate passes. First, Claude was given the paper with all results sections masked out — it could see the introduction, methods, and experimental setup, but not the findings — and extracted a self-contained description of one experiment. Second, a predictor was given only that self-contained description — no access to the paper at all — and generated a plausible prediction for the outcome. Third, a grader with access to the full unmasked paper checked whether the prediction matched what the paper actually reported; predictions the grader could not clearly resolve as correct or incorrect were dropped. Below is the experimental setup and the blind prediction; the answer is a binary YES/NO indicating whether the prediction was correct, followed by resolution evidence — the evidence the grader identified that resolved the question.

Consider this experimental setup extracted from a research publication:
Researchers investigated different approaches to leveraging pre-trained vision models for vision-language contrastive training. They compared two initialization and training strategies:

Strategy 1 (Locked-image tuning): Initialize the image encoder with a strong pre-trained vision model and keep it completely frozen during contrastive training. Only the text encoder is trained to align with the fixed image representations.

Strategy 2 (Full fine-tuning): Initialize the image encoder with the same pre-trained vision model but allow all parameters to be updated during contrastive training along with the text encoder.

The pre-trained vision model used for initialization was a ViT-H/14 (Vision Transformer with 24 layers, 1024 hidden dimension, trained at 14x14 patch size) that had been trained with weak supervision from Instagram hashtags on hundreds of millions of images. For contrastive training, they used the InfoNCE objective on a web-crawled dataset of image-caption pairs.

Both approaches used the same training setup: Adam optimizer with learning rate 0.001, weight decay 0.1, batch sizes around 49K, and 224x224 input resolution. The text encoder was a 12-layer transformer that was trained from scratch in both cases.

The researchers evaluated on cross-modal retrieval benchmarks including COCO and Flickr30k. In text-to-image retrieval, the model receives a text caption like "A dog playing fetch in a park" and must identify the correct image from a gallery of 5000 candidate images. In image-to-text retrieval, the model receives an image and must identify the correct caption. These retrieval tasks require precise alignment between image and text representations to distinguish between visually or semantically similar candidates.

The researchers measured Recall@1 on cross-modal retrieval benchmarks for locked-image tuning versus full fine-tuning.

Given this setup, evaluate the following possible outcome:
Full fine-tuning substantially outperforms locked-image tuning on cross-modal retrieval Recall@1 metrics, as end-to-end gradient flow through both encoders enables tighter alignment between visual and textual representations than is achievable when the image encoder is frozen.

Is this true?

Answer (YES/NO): YES